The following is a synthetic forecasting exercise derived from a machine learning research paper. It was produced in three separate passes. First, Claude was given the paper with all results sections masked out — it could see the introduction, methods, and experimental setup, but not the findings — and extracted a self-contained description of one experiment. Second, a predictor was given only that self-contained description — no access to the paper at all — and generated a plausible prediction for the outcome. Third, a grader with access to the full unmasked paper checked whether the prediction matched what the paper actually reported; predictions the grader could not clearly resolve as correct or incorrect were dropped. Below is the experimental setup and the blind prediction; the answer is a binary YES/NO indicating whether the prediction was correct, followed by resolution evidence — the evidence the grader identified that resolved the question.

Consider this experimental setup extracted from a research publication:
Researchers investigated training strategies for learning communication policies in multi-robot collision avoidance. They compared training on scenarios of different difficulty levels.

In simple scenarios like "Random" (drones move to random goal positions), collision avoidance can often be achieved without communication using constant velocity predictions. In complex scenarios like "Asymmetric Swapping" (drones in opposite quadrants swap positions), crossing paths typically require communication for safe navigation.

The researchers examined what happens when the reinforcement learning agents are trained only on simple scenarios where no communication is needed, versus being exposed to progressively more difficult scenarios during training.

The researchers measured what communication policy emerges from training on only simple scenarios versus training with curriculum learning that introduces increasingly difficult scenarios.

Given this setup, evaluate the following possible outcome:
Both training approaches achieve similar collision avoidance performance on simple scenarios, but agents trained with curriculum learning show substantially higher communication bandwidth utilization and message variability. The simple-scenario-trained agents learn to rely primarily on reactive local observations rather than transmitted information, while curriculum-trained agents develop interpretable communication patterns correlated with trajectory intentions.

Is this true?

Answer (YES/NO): NO